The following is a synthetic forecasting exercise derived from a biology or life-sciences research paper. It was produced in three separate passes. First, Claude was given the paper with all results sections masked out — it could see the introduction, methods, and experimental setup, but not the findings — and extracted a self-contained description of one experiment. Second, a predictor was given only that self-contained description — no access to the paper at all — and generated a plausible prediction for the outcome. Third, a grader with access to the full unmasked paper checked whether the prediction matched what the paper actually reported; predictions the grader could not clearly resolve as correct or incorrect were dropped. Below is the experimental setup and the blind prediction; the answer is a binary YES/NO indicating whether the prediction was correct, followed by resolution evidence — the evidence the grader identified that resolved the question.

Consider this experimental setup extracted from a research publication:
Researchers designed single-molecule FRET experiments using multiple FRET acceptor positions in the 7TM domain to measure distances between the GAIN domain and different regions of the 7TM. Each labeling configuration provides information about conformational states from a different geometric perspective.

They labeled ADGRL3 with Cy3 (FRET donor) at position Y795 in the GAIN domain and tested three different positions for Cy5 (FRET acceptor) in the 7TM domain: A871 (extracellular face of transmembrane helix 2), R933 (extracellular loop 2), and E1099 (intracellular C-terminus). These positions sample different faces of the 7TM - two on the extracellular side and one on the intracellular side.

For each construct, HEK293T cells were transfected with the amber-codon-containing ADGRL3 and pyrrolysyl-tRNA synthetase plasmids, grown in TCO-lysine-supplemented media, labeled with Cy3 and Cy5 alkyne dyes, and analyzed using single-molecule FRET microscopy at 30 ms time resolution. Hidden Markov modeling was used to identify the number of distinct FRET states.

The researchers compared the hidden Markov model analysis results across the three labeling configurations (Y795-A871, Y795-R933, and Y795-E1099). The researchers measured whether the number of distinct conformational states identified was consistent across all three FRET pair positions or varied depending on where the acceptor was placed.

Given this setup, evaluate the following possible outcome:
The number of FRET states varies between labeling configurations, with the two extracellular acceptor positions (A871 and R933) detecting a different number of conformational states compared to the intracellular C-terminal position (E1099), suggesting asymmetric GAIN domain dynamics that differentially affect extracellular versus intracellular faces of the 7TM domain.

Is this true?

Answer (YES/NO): NO